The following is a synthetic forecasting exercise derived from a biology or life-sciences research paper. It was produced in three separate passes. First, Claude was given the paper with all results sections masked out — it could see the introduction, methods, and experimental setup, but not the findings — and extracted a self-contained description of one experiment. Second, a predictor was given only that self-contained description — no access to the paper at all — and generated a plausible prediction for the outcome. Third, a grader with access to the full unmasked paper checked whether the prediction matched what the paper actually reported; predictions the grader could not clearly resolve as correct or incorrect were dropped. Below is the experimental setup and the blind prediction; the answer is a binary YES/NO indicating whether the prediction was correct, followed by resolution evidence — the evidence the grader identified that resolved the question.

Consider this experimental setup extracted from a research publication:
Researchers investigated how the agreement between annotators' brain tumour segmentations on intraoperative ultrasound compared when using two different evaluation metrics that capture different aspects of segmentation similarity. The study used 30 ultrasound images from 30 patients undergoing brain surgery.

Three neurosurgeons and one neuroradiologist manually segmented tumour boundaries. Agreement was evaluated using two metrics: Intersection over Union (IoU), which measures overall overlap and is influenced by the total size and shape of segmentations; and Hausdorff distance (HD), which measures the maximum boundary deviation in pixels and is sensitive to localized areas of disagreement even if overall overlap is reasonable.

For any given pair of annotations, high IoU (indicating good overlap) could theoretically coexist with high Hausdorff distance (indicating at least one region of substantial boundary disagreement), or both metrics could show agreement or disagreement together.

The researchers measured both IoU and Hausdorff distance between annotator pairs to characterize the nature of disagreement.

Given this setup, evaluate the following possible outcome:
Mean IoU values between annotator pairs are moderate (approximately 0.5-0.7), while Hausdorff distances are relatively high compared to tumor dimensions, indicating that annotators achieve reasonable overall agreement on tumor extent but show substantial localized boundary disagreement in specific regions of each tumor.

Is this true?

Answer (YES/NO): NO